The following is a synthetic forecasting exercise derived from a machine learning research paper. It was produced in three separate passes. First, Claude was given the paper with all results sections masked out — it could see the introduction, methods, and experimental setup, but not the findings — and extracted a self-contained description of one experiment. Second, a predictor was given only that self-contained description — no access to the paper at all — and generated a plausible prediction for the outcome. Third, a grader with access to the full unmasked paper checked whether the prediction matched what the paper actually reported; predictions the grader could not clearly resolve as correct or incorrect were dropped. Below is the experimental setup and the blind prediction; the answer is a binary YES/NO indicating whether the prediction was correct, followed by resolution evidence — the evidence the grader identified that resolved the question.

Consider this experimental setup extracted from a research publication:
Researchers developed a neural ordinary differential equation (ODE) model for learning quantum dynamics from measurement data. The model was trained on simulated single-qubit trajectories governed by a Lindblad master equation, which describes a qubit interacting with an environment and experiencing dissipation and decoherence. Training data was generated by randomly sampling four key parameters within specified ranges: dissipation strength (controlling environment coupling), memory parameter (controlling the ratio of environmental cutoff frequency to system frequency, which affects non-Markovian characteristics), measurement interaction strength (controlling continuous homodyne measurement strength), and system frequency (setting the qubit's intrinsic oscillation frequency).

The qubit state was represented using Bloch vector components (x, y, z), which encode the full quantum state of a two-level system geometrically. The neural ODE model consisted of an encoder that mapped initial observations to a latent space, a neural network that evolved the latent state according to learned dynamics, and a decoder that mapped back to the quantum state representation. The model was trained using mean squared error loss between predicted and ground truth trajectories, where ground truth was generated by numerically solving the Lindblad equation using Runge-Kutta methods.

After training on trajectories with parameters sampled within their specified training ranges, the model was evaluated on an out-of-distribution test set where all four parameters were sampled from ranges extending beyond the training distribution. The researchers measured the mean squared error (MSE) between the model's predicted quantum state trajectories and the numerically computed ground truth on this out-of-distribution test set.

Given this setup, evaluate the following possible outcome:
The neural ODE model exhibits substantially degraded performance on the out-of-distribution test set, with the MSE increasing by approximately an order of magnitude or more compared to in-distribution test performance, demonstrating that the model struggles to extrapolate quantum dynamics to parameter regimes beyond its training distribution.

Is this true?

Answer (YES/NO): NO